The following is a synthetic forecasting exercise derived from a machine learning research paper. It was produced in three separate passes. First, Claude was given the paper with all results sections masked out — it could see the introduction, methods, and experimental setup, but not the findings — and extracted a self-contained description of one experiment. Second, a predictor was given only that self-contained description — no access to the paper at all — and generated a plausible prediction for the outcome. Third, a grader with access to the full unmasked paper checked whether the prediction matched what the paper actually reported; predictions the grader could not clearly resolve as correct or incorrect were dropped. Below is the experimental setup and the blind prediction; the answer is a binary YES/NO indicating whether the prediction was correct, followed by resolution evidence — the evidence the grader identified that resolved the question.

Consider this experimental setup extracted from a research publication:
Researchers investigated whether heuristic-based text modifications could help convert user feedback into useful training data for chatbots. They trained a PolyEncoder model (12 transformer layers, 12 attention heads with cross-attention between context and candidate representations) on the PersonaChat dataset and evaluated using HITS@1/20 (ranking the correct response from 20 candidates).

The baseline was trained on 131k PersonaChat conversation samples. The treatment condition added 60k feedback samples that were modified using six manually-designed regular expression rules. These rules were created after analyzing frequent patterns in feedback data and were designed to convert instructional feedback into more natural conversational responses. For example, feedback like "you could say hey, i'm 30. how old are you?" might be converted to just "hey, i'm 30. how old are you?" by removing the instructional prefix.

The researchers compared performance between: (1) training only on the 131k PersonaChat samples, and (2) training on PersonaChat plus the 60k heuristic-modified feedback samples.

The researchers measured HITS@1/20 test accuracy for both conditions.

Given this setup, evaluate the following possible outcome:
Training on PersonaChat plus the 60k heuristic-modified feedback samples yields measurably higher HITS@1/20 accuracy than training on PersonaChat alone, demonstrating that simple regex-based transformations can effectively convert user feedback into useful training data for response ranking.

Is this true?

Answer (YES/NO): NO